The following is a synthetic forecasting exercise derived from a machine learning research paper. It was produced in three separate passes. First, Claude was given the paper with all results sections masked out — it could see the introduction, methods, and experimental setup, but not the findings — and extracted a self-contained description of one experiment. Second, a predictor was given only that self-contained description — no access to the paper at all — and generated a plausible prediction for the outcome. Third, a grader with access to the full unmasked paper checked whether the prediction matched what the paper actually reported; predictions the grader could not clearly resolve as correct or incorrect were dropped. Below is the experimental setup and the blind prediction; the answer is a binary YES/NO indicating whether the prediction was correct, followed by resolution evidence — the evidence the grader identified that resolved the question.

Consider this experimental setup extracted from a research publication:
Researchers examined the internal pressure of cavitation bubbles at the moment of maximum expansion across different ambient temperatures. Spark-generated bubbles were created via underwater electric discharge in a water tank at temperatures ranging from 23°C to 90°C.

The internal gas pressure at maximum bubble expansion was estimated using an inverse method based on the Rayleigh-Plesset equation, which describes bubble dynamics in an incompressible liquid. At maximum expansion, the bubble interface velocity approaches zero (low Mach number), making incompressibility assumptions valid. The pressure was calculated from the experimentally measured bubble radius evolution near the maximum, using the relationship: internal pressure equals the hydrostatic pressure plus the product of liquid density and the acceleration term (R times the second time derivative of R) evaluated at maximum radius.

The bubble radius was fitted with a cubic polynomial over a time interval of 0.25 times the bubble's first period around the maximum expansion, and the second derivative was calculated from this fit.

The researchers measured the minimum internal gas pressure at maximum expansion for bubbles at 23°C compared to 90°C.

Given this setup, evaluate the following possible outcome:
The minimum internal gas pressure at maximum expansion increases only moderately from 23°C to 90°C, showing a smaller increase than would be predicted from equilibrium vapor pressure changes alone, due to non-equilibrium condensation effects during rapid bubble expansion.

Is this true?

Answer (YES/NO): YES